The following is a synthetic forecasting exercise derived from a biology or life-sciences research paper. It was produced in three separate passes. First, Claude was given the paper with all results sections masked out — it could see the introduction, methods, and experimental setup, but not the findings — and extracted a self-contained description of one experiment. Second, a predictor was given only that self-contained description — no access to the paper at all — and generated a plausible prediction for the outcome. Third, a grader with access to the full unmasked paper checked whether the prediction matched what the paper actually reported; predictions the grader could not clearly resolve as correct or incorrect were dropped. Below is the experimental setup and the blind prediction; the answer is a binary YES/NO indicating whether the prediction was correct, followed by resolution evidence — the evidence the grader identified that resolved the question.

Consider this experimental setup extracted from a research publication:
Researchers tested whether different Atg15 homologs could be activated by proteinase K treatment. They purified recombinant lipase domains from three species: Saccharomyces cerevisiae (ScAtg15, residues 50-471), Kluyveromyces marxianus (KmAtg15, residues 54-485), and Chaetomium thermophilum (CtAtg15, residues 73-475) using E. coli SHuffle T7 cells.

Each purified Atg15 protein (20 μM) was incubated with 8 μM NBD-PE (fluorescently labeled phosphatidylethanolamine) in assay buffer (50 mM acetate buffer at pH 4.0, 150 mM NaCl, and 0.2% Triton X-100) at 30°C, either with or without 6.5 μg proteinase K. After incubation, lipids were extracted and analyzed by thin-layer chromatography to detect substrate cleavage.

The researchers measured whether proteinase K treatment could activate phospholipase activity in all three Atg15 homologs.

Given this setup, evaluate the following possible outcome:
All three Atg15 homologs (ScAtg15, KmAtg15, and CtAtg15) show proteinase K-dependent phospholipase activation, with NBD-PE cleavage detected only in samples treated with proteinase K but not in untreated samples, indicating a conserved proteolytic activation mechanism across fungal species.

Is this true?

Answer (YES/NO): NO